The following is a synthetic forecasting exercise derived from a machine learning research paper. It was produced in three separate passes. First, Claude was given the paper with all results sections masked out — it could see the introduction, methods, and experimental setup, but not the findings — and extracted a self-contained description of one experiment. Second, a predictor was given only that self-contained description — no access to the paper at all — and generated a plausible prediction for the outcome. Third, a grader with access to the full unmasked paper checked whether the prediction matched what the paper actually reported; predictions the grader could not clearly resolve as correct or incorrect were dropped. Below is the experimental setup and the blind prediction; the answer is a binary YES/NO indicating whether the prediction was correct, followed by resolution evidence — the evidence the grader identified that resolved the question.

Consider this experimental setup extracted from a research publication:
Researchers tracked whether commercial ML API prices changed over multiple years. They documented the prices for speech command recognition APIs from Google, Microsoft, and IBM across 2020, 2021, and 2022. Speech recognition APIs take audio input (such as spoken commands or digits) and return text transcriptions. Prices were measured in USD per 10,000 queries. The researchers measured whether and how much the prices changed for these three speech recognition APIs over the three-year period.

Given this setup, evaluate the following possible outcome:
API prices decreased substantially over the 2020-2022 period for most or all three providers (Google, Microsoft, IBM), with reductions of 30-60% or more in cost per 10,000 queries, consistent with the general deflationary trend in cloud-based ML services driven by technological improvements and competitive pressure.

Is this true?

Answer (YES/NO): NO